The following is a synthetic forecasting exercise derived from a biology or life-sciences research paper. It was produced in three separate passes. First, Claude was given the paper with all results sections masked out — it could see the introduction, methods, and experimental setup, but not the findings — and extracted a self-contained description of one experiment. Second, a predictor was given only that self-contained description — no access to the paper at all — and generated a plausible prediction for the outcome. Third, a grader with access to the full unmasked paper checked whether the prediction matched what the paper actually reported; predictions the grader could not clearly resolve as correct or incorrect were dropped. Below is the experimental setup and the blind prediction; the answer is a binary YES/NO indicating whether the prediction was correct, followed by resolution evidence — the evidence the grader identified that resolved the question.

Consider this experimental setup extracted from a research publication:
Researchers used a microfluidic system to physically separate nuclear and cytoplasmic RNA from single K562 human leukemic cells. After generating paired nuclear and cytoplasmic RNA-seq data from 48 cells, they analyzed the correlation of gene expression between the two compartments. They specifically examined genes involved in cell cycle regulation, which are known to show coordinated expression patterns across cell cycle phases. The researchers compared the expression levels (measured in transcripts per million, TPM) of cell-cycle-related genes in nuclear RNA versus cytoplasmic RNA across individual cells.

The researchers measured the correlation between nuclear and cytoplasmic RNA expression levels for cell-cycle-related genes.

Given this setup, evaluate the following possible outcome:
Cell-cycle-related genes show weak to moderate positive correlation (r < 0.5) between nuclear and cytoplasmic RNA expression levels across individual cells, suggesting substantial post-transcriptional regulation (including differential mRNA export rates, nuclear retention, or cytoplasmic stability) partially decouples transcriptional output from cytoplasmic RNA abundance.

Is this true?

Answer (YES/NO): NO